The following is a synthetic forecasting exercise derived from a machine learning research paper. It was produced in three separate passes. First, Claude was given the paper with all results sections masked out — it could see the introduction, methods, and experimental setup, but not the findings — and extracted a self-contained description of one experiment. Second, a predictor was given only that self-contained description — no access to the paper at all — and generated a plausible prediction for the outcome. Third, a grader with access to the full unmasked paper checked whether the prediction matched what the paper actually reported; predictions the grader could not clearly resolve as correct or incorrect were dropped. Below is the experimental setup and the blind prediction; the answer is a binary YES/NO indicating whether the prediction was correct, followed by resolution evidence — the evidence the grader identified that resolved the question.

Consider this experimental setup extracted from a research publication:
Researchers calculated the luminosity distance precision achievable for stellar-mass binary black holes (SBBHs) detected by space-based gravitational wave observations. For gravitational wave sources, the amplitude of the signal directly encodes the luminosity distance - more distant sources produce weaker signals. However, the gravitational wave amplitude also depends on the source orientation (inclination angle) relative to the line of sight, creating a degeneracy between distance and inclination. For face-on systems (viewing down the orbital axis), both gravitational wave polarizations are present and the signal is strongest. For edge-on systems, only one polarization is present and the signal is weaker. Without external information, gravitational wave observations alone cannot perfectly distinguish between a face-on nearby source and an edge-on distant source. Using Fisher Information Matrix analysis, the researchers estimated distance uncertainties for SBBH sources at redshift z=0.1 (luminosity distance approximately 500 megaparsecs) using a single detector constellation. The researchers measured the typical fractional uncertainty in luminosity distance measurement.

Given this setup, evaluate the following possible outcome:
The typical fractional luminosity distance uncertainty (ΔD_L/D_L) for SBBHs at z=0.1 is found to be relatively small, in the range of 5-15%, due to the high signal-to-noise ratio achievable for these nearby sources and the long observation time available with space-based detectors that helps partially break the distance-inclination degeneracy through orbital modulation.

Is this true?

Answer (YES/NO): NO